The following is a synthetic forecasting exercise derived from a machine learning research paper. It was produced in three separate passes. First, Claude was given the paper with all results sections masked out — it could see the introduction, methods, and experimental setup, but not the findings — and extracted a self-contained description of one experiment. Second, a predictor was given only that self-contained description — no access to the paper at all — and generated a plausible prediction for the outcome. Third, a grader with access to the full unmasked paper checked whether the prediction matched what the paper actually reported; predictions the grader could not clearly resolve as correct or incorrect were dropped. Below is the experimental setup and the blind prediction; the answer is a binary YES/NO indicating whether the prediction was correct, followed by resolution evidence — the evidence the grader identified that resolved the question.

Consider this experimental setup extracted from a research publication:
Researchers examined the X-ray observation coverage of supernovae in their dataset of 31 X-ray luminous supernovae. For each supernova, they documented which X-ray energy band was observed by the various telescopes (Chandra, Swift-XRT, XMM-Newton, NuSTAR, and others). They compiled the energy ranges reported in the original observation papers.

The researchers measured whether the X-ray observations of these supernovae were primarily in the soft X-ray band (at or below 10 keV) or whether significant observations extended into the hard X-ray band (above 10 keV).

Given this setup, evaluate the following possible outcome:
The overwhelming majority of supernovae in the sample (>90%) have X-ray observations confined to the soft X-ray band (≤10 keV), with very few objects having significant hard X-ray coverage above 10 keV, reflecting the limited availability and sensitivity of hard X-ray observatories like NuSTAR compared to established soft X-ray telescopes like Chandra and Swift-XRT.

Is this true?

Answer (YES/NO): YES